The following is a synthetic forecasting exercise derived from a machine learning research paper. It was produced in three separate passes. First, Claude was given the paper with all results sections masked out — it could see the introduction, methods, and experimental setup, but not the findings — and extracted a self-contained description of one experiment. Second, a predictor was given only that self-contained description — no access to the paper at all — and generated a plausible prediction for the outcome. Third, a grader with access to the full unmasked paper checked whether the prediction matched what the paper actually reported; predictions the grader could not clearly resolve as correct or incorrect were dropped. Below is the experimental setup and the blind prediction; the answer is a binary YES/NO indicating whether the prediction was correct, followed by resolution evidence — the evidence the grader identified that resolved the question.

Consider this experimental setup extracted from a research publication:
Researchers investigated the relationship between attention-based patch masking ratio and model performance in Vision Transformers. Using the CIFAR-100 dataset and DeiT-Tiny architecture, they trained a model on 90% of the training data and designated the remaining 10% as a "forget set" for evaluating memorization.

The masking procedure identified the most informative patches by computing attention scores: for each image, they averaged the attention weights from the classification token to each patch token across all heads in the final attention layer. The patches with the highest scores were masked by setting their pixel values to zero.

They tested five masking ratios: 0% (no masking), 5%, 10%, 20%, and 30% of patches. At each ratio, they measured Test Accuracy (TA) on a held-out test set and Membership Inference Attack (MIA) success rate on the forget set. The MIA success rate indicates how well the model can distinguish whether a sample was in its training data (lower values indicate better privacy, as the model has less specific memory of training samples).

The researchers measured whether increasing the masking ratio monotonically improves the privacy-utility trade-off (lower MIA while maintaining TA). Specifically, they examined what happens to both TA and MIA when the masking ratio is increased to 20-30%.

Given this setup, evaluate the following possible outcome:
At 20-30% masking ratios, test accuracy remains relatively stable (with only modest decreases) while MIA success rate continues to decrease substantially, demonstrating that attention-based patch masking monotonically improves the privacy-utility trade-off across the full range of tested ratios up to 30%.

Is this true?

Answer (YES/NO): NO